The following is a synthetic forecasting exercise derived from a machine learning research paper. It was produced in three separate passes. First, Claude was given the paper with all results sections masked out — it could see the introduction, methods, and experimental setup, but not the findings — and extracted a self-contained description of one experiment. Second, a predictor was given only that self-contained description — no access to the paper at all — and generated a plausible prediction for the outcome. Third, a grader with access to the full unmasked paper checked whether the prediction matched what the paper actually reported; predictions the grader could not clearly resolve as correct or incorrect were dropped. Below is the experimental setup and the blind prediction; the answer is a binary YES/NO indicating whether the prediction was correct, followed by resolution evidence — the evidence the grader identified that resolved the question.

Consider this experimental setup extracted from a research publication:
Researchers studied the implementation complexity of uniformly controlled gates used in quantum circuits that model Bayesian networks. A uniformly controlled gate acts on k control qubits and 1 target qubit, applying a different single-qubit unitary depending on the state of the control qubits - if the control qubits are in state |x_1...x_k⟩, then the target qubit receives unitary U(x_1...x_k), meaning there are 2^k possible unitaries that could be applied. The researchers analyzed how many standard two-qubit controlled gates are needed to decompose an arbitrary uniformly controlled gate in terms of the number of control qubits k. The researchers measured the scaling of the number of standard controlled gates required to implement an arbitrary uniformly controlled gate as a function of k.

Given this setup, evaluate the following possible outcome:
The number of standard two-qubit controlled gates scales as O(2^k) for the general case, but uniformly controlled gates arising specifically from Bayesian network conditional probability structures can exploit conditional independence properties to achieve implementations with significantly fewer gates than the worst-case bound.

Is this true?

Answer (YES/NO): NO